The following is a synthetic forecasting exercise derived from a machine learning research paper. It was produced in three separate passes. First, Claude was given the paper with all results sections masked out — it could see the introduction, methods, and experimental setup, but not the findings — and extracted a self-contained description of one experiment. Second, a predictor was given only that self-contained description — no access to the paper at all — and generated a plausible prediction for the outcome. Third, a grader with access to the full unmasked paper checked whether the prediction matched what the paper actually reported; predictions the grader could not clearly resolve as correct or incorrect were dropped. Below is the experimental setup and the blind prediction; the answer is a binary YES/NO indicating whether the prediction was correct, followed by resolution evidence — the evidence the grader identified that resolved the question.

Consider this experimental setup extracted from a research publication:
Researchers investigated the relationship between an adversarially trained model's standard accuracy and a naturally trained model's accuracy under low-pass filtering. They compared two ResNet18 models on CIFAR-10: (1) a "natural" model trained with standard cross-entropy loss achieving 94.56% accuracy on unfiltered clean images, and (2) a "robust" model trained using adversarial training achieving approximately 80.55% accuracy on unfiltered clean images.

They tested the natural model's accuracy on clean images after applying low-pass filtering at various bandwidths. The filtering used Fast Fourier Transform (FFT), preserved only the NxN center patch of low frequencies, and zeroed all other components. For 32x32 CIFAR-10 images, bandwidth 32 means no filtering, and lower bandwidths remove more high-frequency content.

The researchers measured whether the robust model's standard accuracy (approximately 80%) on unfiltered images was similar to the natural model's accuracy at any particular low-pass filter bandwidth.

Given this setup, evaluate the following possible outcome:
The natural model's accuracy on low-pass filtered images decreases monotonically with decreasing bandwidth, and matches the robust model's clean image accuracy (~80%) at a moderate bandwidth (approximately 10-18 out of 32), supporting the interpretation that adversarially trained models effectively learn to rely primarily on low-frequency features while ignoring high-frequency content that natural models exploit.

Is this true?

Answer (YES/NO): NO